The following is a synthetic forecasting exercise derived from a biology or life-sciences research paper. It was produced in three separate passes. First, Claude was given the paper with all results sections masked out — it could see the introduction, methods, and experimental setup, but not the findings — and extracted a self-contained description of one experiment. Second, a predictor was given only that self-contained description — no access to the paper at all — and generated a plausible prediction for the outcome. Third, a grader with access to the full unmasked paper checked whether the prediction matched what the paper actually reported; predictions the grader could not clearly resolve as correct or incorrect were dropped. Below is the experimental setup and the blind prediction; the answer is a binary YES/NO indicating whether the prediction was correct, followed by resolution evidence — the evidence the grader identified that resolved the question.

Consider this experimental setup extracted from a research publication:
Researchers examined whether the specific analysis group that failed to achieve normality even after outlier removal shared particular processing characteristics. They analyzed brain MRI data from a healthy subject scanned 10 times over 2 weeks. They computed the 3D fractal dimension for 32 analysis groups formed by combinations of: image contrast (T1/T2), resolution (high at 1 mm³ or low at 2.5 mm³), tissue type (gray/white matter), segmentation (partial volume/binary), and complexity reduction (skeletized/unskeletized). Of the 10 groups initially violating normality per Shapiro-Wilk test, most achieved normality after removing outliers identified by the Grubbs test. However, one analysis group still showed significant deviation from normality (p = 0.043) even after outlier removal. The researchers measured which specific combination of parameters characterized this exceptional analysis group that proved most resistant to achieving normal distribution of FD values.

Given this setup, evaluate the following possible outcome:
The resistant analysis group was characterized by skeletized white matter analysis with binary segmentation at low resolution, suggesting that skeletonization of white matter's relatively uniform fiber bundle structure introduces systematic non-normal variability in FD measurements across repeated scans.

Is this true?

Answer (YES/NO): NO